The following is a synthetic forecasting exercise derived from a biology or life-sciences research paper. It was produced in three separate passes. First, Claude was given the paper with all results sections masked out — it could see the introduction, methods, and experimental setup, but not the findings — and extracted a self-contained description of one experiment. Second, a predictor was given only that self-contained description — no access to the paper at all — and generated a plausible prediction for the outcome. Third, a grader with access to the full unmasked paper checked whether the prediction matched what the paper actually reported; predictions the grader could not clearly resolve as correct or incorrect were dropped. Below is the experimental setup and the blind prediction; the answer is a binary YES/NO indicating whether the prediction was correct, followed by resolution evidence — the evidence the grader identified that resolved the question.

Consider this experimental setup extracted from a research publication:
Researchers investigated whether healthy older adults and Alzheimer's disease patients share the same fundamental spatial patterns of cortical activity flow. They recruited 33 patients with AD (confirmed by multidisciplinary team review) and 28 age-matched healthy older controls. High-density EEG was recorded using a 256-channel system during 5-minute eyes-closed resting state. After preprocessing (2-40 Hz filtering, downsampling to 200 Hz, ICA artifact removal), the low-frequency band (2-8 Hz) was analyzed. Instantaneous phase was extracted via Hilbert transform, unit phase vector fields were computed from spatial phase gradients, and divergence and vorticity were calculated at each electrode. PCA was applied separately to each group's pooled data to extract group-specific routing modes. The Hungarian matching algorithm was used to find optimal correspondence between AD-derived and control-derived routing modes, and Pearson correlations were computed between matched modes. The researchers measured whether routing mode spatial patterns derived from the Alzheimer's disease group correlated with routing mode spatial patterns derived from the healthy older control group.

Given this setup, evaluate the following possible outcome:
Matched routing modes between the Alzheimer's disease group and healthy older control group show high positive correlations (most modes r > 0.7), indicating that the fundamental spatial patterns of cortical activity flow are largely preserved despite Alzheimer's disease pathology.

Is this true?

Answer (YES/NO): YES